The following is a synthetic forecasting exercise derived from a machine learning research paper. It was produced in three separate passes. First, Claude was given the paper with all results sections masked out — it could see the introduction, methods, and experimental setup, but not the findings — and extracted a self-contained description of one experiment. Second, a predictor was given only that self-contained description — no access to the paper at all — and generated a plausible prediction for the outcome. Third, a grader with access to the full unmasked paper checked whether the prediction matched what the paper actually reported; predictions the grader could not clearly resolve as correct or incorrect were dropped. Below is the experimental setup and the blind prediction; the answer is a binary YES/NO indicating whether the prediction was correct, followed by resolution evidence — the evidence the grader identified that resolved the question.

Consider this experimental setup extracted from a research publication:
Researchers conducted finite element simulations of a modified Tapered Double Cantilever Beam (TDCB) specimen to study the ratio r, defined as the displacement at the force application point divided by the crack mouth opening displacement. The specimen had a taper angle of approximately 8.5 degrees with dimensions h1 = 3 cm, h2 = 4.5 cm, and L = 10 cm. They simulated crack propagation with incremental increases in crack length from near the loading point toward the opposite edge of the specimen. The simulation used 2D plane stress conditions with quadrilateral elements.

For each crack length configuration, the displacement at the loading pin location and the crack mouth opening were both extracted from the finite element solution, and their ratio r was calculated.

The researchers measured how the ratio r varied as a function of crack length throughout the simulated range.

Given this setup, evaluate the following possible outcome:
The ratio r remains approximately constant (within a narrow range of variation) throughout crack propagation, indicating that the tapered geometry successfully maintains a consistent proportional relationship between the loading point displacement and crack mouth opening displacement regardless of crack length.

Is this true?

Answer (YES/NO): YES